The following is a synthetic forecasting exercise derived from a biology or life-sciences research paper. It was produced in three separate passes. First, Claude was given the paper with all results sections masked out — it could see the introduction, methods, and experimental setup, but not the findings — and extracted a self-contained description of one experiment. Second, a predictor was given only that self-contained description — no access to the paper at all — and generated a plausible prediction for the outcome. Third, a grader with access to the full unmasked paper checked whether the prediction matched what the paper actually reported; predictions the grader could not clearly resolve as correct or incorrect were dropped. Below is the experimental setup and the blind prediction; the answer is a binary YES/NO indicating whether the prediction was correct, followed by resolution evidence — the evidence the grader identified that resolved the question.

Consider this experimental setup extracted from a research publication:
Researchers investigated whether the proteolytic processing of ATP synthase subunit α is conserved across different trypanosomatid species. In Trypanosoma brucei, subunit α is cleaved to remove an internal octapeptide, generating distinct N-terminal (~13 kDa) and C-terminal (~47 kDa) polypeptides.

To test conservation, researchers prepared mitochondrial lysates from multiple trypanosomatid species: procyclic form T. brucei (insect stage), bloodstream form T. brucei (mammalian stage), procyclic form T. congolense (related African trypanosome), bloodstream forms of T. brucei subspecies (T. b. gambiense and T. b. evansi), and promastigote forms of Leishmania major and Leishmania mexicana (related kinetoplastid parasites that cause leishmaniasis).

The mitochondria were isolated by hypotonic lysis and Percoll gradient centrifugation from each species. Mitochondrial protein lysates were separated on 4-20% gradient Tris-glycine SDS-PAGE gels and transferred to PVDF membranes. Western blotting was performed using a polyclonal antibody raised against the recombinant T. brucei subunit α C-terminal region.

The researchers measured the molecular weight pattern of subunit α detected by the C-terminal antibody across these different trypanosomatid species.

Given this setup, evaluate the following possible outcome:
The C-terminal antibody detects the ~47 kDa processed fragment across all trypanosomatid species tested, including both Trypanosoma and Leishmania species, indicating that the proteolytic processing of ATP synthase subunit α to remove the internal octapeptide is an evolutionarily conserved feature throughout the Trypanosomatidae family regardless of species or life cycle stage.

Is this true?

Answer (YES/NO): YES